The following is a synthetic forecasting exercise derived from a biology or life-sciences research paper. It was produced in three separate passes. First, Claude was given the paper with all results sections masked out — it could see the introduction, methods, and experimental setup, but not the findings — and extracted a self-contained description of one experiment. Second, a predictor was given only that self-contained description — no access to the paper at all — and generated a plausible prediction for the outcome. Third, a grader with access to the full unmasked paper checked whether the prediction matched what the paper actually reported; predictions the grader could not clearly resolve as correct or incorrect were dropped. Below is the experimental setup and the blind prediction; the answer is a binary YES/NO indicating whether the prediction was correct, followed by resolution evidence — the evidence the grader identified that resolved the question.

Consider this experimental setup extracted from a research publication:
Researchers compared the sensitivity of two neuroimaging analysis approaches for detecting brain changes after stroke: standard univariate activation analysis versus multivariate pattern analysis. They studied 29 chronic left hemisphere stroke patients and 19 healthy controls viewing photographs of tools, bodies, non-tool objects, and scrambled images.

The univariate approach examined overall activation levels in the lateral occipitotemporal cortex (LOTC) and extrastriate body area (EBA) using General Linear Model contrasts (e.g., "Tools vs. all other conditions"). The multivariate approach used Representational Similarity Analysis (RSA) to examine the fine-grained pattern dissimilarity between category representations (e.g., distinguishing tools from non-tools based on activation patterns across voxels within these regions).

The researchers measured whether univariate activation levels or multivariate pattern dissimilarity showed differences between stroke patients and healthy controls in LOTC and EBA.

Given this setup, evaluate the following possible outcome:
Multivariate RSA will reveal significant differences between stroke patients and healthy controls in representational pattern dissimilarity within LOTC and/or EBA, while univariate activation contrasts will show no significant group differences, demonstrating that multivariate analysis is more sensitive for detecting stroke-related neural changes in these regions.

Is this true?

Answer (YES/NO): YES